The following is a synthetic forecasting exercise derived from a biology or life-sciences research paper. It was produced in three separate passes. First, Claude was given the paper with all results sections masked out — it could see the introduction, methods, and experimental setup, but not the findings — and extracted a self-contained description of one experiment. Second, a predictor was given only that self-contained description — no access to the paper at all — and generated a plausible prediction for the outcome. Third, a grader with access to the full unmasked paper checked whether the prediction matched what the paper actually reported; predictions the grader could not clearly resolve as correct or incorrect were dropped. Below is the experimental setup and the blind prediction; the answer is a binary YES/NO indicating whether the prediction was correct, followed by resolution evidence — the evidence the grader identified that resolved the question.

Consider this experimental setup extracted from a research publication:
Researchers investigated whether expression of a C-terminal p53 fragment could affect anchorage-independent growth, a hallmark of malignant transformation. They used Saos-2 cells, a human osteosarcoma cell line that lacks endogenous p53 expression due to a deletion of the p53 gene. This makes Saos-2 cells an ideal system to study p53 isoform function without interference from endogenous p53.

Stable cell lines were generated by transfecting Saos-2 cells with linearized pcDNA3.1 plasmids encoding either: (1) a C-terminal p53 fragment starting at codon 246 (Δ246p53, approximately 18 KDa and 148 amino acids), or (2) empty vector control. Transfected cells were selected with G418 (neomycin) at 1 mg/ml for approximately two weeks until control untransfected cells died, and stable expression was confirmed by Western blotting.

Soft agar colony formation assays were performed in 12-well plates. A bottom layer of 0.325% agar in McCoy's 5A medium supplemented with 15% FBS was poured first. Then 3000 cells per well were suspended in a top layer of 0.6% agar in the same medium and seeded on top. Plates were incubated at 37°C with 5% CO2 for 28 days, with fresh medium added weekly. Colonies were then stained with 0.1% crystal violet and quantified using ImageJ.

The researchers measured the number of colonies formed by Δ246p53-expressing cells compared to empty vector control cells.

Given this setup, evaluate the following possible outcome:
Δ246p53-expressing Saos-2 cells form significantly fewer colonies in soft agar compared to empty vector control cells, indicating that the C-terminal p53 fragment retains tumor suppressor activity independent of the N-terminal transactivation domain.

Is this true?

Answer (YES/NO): YES